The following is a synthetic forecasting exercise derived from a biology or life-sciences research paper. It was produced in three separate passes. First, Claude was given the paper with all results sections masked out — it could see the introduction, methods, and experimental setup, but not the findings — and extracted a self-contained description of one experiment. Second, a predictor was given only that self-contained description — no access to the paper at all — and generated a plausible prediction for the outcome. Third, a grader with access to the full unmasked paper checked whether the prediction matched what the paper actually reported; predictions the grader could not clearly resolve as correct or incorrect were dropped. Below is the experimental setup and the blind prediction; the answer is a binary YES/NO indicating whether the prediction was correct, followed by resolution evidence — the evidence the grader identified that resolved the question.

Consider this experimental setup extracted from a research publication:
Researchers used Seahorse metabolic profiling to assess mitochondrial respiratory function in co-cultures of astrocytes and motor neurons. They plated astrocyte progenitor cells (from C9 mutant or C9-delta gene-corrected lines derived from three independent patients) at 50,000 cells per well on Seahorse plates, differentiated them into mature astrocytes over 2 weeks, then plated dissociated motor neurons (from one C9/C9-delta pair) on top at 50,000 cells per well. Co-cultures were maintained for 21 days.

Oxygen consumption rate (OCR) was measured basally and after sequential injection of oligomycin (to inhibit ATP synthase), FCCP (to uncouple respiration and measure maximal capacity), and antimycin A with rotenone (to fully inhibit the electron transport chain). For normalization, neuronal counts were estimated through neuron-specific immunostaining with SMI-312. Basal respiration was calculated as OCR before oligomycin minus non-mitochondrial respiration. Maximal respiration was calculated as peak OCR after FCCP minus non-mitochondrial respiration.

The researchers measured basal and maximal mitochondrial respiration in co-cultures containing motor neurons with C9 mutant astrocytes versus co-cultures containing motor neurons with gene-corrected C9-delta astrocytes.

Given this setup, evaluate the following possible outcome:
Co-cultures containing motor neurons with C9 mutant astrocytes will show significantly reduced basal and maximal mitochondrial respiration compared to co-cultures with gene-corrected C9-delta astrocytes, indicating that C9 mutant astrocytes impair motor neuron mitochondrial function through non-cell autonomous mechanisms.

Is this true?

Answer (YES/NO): YES